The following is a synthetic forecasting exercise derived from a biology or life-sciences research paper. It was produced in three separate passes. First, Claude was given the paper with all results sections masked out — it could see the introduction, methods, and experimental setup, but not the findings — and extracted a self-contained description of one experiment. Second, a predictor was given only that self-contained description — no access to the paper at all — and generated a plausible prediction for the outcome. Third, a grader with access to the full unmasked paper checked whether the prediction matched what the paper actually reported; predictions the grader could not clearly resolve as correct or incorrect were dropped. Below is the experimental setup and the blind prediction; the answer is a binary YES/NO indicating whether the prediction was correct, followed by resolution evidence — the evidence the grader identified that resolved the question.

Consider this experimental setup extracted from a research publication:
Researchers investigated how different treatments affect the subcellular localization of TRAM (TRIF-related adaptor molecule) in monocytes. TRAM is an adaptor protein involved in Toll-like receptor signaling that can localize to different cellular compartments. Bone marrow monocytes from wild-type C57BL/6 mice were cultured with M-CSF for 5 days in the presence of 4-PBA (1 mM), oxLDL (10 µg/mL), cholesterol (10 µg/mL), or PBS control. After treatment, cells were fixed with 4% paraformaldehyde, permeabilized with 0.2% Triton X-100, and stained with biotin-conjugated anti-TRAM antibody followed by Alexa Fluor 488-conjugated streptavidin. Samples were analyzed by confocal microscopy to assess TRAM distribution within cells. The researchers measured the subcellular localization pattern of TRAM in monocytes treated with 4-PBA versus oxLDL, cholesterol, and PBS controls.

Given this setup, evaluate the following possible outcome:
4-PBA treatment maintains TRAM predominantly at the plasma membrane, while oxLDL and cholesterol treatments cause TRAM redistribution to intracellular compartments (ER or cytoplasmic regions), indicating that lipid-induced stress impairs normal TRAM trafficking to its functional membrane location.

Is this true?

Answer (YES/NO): NO